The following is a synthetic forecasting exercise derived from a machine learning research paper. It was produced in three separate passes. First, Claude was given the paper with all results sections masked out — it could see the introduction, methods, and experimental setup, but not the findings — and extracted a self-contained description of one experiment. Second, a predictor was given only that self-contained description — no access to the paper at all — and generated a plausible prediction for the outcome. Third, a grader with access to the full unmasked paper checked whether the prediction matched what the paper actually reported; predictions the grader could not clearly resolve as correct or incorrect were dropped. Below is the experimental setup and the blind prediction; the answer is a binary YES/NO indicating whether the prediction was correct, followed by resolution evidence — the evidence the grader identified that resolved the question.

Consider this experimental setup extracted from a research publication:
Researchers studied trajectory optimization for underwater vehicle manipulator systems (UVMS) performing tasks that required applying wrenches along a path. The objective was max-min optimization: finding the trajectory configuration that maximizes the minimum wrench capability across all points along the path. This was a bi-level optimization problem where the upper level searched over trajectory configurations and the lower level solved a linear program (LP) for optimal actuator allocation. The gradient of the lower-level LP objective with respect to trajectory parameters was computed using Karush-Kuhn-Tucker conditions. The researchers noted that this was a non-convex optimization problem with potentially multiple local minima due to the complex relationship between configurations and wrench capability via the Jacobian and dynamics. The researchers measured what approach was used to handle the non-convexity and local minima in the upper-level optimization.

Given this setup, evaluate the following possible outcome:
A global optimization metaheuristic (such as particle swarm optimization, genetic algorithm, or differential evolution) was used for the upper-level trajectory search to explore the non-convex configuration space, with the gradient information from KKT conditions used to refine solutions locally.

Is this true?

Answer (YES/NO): NO